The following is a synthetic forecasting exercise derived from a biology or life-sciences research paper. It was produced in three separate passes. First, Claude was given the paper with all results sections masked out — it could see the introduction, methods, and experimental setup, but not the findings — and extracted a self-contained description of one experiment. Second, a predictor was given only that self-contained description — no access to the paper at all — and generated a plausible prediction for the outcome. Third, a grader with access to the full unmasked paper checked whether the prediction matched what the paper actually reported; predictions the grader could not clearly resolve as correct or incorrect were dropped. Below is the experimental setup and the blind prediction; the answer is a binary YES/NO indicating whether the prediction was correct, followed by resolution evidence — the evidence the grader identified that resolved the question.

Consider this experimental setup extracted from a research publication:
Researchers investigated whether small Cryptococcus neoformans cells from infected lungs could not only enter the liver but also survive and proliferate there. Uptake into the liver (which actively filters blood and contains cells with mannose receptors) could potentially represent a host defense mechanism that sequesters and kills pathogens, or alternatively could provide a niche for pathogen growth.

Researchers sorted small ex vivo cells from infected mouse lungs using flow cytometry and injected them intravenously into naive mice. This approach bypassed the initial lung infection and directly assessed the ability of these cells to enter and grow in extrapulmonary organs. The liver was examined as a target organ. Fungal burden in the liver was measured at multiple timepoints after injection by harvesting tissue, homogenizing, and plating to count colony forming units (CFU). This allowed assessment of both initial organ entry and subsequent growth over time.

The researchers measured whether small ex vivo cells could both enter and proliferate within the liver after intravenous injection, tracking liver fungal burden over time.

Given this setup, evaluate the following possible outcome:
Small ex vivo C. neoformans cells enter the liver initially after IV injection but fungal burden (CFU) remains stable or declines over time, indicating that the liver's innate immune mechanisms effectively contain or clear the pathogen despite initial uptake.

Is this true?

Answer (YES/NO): NO